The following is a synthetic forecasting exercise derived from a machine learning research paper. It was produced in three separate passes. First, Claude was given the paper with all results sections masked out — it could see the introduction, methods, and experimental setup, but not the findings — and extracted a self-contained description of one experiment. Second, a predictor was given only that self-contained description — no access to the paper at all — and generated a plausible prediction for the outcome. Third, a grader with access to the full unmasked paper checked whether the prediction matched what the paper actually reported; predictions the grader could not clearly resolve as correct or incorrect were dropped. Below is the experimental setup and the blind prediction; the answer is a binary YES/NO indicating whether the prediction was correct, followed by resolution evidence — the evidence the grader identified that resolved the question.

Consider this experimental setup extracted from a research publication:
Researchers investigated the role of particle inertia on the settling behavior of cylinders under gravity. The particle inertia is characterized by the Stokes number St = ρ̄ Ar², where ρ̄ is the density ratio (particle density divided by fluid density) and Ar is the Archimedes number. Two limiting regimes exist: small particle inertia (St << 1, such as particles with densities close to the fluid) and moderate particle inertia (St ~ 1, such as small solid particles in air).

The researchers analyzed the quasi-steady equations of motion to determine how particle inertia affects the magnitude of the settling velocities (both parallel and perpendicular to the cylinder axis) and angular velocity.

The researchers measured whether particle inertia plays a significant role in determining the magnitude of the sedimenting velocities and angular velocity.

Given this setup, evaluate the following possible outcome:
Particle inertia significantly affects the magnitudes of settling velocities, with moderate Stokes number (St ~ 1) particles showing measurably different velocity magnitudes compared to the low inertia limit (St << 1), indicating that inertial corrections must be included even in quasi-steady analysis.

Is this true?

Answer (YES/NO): NO